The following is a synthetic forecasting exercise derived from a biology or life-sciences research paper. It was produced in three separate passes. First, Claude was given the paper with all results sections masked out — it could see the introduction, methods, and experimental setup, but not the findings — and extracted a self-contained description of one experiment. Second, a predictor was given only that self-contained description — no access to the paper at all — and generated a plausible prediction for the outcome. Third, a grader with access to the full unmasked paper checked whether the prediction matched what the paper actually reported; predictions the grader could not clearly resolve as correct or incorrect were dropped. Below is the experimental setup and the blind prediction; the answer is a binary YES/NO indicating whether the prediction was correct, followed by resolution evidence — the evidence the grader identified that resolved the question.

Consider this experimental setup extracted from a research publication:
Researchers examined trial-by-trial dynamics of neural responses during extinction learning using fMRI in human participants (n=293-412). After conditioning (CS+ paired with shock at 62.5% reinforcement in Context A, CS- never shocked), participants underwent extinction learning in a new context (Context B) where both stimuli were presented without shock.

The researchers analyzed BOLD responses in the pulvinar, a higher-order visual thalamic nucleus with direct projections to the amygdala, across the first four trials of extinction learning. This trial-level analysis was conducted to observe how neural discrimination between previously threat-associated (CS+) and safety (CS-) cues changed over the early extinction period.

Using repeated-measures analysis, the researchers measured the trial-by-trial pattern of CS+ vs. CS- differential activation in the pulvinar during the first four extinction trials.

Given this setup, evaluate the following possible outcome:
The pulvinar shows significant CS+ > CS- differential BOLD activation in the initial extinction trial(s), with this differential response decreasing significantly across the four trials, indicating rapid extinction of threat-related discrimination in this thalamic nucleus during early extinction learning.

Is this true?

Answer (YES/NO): YES